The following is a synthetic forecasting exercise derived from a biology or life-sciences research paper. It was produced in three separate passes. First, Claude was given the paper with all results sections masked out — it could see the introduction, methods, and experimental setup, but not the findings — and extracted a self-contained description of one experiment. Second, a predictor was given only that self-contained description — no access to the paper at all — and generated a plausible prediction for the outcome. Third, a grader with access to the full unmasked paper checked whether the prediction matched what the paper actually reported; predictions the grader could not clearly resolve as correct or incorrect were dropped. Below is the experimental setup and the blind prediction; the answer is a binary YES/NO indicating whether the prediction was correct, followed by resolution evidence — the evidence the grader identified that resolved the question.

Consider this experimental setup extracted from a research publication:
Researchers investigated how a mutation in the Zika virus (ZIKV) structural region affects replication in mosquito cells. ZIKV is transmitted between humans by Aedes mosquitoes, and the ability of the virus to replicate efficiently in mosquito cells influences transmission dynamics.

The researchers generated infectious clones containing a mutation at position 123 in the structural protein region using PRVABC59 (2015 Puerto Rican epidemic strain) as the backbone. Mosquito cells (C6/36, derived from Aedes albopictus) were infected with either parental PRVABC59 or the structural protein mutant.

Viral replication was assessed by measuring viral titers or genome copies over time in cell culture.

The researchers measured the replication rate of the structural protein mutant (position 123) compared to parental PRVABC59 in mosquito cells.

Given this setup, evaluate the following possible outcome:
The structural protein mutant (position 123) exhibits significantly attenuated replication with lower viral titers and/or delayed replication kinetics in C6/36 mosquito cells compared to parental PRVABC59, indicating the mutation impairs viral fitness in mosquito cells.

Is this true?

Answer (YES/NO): NO